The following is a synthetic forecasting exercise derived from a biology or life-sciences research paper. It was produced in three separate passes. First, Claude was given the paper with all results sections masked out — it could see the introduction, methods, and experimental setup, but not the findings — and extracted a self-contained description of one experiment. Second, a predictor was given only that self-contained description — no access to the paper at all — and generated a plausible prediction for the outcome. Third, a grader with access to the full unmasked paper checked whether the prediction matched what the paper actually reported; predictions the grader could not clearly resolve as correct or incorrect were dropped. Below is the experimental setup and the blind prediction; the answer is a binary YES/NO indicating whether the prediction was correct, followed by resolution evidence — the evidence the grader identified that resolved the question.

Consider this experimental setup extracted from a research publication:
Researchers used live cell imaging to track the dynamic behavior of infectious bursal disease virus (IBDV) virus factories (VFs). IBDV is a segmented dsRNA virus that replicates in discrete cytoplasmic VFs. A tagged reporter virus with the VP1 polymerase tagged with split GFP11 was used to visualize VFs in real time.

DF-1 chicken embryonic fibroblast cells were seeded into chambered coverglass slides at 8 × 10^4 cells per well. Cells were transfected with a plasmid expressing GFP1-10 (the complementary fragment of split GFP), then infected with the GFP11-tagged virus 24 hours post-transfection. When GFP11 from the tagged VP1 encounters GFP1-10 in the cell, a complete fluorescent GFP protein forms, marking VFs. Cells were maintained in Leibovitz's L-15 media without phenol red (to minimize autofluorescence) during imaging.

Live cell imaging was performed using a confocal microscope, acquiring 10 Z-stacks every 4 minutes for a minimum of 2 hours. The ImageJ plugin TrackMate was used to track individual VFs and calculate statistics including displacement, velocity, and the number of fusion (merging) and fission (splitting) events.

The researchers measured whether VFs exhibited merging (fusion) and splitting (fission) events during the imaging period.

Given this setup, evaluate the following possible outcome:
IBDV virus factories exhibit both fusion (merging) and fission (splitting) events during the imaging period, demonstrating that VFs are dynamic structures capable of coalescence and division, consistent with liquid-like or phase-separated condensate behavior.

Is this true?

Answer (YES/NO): YES